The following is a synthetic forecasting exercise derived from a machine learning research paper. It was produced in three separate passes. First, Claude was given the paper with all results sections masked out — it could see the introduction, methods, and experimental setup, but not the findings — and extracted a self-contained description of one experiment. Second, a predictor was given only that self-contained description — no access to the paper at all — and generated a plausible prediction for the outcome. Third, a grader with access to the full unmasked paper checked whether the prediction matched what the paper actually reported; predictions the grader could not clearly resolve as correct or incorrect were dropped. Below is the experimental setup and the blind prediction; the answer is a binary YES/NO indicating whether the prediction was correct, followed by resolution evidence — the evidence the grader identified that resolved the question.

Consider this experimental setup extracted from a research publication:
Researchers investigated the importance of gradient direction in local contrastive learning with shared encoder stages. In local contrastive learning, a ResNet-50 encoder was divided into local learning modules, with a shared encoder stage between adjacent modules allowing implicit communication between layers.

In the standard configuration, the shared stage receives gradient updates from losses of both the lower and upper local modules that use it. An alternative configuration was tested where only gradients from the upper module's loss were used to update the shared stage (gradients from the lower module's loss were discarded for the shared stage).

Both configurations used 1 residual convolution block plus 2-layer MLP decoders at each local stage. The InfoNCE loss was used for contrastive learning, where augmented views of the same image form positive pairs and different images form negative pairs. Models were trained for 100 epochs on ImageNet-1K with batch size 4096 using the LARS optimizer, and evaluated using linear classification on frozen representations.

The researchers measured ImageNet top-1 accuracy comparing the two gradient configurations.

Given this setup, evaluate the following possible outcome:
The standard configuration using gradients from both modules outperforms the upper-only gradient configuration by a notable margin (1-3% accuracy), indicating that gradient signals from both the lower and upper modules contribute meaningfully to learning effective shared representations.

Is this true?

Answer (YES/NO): NO